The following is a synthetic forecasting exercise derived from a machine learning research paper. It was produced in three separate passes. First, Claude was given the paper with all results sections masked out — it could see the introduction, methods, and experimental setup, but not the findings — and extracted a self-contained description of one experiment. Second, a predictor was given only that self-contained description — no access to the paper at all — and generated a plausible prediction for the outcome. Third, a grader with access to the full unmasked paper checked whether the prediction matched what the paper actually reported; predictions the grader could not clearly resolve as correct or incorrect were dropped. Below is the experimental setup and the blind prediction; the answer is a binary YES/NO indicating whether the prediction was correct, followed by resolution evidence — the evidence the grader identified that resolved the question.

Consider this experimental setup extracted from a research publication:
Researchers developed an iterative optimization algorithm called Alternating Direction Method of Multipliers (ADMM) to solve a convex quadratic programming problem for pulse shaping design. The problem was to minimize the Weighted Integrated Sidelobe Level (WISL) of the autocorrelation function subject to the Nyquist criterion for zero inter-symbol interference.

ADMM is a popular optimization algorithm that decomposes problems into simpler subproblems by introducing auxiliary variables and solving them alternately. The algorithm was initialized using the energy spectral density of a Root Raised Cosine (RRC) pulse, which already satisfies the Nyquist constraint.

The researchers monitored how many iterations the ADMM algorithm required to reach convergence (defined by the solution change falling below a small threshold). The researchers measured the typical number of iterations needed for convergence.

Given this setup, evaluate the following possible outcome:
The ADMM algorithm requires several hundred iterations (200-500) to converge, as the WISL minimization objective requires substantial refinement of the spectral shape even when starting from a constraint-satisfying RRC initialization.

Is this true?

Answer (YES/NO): NO